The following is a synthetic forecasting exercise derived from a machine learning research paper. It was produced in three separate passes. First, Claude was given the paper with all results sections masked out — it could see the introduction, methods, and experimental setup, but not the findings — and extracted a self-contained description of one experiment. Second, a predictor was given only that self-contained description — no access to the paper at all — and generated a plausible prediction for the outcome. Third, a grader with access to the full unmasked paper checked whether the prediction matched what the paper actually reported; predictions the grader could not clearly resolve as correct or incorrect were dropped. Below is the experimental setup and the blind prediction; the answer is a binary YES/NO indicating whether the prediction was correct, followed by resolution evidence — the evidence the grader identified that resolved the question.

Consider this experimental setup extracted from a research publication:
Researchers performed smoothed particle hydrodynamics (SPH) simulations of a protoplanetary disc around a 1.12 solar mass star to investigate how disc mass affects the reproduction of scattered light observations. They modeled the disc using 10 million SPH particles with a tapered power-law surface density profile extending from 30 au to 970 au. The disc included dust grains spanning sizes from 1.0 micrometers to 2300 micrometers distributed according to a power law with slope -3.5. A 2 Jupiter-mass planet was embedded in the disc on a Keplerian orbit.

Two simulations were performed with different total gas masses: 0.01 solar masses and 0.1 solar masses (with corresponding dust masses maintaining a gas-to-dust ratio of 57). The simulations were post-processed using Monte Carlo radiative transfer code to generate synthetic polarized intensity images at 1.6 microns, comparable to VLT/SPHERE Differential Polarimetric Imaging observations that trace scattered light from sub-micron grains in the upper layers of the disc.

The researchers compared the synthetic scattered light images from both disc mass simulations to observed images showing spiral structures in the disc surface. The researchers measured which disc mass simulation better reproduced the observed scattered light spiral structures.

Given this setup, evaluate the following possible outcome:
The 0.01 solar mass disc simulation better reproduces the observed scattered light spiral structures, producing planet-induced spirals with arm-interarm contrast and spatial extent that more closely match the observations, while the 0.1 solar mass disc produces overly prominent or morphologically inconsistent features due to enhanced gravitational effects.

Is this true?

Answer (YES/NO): NO